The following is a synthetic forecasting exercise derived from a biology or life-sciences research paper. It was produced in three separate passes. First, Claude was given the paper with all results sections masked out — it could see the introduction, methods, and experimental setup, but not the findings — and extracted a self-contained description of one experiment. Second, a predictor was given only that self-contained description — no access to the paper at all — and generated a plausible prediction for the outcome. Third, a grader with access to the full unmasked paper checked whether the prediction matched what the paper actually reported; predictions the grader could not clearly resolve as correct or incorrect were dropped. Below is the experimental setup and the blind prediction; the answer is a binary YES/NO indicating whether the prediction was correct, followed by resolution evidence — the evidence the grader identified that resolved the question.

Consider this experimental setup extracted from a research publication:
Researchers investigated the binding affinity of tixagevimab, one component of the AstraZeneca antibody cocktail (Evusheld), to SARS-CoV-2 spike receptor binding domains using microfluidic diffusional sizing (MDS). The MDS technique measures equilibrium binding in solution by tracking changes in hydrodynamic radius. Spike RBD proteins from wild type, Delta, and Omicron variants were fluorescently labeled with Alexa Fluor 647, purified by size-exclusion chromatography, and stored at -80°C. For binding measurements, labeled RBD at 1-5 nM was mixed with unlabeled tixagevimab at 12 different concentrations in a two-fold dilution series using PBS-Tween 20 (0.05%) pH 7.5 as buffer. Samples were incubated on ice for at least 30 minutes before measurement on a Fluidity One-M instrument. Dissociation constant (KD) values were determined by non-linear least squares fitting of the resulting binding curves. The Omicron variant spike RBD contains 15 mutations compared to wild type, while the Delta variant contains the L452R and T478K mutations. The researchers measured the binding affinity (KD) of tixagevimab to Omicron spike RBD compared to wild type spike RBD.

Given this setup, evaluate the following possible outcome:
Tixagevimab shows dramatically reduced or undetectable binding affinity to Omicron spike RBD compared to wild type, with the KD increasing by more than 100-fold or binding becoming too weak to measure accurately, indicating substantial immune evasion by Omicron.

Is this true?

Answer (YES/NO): YES